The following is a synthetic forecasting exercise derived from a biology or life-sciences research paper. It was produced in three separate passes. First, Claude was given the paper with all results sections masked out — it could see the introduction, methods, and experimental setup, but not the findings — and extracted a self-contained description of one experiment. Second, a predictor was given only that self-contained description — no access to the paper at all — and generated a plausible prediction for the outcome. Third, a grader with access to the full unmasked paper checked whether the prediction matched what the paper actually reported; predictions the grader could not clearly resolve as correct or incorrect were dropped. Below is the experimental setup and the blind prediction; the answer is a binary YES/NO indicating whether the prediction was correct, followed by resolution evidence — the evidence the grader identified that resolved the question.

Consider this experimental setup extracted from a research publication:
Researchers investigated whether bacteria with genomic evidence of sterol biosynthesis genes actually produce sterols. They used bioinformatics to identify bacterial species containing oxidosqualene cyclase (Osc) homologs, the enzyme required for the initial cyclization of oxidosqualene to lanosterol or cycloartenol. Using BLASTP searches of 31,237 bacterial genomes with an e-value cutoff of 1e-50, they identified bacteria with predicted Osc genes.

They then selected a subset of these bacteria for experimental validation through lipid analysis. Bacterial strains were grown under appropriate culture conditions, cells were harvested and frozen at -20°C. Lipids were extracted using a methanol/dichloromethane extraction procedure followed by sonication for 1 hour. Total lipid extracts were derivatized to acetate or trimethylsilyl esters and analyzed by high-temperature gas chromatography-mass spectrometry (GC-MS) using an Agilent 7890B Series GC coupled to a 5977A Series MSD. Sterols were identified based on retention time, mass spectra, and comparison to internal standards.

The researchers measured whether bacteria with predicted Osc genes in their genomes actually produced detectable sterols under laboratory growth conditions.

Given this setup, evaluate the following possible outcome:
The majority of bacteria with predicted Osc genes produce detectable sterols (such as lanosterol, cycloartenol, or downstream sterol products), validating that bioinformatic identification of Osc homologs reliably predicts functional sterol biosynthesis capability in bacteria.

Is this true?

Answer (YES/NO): YES